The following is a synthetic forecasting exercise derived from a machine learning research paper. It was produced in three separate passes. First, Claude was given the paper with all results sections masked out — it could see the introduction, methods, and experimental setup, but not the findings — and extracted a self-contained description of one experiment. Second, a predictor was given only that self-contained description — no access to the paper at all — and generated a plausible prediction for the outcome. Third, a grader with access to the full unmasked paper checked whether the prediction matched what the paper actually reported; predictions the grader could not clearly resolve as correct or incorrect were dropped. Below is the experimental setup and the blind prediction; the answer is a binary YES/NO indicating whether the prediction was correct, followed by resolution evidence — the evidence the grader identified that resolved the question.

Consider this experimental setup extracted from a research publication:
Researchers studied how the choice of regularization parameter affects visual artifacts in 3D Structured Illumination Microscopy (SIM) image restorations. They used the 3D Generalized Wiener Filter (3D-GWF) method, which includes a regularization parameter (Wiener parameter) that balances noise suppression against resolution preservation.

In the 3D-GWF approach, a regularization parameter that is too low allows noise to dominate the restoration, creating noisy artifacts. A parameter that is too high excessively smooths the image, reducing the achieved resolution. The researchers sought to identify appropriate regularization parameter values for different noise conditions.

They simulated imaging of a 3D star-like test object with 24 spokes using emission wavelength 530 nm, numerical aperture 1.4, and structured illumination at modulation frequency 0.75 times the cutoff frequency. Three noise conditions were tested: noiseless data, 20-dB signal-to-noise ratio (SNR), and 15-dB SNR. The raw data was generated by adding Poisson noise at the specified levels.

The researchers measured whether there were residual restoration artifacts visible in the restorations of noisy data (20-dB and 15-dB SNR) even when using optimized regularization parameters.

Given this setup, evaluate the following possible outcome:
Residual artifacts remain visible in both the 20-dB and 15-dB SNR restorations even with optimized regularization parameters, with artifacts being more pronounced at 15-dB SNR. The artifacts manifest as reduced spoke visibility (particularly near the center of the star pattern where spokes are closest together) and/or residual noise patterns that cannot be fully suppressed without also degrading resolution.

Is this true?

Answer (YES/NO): YES